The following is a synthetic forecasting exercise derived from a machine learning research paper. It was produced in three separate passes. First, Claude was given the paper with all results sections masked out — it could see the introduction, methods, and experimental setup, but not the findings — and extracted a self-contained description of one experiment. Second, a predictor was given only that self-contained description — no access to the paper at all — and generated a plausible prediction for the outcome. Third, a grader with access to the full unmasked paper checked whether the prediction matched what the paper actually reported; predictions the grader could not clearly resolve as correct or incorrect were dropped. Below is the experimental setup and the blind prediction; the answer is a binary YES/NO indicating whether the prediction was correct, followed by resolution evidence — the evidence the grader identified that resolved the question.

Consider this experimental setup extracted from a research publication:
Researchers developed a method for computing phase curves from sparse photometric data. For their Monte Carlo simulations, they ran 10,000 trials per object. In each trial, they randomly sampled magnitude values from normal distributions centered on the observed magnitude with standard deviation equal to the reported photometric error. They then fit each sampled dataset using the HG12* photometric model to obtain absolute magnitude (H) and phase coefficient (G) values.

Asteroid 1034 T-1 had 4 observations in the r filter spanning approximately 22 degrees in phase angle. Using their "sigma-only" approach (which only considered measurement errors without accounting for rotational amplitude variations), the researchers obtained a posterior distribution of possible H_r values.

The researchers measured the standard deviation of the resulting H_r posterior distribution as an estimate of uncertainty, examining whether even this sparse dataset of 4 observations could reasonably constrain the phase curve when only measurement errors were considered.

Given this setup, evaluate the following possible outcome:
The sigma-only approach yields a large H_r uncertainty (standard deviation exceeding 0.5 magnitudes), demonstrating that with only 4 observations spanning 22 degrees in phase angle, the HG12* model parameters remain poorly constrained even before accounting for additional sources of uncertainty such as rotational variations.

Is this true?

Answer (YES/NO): NO